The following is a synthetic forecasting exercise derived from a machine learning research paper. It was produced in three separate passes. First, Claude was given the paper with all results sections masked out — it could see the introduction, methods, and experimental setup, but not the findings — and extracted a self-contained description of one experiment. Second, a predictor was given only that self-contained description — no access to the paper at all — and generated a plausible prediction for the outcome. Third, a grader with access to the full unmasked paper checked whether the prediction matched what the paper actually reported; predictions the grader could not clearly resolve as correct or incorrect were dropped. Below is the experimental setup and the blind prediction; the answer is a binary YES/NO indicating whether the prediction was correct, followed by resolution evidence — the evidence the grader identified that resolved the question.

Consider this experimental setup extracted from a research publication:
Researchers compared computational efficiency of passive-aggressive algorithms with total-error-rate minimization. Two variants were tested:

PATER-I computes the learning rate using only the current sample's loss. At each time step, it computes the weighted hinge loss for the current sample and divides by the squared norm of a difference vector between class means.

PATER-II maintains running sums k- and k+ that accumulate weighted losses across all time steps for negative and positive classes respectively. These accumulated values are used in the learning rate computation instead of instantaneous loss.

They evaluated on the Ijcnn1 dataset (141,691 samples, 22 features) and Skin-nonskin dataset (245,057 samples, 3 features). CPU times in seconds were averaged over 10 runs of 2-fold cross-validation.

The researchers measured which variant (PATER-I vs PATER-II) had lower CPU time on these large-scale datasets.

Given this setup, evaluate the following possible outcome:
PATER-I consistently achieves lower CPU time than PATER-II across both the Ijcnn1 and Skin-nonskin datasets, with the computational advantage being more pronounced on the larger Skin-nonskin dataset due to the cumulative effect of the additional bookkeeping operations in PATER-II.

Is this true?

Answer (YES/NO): YES